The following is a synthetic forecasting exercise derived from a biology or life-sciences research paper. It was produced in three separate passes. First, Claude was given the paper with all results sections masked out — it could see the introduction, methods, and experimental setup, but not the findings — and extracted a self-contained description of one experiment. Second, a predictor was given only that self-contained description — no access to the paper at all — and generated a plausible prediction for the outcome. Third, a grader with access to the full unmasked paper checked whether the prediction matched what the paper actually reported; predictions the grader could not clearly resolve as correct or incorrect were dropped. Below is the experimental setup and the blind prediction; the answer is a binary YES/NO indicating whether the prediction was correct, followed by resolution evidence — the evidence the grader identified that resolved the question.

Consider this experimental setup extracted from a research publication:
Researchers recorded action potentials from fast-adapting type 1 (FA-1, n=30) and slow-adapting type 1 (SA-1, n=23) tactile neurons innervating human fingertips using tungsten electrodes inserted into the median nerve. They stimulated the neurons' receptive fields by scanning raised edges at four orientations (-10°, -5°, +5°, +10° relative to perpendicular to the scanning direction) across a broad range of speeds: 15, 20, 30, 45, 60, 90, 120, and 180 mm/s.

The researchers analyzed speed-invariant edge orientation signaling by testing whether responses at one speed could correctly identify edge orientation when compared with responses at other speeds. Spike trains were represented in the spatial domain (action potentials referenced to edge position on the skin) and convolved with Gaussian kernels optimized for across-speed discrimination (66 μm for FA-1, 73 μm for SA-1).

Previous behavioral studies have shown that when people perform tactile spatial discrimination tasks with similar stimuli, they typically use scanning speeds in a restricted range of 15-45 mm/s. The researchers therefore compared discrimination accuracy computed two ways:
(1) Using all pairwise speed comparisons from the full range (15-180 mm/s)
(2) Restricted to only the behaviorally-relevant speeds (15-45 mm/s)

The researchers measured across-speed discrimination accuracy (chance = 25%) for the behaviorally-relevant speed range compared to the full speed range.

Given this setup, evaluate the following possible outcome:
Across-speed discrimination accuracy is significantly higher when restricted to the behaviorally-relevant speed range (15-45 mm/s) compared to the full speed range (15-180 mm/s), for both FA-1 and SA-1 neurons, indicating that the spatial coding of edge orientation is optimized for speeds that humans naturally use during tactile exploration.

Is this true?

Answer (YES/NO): YES